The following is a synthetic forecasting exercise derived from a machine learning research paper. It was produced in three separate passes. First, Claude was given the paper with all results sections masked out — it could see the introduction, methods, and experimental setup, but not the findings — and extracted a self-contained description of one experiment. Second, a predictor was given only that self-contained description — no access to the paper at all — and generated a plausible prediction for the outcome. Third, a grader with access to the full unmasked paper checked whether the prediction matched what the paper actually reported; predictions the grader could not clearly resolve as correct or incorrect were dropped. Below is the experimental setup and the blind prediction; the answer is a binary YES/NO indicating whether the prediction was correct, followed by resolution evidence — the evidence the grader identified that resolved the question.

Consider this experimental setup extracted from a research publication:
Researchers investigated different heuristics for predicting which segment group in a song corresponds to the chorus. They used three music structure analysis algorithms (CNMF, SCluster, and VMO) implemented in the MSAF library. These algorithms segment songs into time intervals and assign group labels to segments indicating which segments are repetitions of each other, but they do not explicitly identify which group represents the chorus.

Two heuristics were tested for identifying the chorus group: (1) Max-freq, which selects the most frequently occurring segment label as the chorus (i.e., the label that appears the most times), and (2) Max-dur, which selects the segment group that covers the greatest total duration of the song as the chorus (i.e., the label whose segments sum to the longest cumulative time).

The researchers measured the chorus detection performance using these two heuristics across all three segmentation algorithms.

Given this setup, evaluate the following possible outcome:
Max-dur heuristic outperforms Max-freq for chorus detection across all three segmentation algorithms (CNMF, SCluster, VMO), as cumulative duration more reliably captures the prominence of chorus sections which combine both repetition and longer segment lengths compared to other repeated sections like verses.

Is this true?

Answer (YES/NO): YES